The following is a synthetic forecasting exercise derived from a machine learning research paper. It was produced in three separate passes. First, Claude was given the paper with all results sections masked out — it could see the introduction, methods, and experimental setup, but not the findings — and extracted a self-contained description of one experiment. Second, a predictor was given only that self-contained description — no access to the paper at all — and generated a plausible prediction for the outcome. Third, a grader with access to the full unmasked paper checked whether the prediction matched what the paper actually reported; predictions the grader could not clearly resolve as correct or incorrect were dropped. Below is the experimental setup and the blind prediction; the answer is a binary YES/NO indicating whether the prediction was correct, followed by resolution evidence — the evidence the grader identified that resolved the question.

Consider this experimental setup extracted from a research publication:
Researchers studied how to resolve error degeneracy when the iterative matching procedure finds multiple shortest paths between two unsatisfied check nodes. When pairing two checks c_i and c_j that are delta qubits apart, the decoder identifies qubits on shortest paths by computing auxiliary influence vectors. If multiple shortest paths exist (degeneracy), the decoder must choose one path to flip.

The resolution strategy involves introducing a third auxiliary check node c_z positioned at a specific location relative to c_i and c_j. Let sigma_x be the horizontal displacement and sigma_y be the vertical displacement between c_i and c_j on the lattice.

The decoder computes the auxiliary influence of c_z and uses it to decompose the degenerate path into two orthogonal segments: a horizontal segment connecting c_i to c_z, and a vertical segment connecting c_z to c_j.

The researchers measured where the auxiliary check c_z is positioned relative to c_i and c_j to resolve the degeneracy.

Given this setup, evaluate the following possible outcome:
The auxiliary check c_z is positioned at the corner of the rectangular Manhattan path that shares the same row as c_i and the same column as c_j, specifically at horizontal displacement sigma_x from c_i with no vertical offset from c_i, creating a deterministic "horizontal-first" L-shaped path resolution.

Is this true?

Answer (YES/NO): YES